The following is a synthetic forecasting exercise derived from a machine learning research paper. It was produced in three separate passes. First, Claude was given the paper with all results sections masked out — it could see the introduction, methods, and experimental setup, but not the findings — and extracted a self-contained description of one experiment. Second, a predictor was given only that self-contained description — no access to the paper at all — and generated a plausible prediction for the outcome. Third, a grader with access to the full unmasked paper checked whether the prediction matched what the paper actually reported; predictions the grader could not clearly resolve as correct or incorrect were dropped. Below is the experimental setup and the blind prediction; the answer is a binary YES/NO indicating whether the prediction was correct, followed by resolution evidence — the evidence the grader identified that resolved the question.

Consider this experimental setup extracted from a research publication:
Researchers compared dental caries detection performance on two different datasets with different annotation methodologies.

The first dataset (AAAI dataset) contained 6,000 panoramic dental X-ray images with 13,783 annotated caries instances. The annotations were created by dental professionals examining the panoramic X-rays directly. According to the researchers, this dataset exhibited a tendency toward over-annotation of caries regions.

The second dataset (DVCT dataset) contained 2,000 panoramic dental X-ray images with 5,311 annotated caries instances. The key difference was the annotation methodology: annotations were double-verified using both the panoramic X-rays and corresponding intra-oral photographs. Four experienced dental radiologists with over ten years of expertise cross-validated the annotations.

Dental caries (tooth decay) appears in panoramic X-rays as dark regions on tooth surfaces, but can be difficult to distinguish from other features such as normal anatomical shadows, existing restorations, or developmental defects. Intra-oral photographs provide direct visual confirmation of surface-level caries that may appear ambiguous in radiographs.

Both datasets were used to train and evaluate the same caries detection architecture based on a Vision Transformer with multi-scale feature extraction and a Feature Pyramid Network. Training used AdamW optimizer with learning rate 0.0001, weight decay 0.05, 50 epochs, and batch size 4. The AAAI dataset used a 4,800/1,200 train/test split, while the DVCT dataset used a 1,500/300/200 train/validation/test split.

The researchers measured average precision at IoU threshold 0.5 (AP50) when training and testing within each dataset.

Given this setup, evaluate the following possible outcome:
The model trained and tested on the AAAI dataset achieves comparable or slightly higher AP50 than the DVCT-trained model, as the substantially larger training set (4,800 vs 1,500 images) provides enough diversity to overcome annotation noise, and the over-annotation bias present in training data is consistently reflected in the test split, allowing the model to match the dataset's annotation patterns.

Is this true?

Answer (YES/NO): NO